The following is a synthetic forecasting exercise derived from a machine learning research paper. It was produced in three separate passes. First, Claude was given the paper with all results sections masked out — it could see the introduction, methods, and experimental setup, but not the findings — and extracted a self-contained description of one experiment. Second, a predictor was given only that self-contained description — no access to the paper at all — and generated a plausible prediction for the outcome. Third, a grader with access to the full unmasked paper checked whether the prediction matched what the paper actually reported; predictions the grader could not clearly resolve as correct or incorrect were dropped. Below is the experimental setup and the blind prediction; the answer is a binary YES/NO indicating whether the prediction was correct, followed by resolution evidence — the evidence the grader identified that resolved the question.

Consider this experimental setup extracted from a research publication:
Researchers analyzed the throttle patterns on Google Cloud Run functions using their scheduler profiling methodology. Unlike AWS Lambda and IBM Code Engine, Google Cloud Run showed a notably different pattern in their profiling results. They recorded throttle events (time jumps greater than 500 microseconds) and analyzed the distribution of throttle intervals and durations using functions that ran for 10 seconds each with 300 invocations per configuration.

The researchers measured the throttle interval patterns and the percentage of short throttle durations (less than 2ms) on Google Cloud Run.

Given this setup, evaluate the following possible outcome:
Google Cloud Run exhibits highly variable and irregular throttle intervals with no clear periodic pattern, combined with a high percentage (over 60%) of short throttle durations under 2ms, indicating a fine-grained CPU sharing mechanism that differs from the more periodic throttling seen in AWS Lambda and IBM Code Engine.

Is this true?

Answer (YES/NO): NO